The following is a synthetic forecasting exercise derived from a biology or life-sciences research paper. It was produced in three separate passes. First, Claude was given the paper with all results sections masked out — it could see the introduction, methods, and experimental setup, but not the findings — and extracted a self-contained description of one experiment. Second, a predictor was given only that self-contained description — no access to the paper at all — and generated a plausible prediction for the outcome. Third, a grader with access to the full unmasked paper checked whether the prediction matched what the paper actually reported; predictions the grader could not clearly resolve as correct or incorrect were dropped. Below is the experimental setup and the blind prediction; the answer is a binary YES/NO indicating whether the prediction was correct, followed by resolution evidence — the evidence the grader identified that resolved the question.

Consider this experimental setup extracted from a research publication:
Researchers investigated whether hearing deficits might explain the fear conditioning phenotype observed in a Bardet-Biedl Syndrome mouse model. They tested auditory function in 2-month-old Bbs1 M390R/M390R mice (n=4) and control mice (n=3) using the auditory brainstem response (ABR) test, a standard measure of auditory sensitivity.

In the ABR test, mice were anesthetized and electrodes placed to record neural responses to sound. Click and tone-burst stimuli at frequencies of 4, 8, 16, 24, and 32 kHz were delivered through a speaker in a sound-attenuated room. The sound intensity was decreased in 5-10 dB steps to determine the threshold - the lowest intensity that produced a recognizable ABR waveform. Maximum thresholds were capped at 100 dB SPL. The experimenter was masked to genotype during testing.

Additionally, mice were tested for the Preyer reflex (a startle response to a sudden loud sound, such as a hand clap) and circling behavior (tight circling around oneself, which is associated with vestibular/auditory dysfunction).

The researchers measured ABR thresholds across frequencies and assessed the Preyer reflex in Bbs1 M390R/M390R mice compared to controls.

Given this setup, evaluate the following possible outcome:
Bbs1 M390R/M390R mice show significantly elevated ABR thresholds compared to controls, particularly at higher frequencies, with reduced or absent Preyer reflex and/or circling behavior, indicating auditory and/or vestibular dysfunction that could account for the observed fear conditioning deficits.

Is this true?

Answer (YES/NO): NO